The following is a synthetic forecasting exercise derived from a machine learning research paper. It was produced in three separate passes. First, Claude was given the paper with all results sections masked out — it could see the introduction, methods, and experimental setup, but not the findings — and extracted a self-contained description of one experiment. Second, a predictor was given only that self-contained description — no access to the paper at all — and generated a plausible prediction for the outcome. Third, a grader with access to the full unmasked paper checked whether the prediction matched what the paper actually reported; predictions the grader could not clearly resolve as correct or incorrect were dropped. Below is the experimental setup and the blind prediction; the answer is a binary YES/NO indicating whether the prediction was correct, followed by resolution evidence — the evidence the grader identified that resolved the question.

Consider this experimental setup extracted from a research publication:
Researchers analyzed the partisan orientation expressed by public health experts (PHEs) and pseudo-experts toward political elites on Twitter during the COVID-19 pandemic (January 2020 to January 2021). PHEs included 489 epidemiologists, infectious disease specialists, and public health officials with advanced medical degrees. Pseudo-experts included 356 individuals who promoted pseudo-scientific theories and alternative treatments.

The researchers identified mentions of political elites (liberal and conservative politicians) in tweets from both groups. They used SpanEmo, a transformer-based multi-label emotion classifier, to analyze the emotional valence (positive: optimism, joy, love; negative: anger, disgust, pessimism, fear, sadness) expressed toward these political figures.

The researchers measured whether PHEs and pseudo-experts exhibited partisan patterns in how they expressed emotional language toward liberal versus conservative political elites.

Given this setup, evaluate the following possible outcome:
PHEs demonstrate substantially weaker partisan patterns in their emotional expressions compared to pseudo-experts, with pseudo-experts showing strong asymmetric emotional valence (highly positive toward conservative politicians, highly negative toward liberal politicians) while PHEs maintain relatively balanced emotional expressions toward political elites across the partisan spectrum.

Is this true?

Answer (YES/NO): NO